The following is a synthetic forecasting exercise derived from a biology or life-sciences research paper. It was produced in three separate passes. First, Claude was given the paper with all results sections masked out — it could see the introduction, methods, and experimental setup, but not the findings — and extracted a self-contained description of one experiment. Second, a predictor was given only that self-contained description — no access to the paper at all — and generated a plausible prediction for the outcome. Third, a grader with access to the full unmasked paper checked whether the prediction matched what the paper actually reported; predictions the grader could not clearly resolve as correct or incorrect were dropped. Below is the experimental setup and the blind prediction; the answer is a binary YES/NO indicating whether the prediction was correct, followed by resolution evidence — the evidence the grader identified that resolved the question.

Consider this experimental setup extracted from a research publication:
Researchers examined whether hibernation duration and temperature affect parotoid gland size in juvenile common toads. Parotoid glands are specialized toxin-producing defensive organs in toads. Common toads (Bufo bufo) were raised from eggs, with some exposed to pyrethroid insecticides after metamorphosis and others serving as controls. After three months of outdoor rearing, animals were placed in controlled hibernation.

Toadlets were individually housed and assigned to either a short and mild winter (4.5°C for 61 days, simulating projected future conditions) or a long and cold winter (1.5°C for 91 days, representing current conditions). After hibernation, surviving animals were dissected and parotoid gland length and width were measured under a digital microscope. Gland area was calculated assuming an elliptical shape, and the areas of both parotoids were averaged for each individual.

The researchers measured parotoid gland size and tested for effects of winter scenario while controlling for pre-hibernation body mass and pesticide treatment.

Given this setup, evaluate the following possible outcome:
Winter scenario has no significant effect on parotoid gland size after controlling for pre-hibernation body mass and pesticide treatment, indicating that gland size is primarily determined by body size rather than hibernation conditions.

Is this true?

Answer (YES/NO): YES